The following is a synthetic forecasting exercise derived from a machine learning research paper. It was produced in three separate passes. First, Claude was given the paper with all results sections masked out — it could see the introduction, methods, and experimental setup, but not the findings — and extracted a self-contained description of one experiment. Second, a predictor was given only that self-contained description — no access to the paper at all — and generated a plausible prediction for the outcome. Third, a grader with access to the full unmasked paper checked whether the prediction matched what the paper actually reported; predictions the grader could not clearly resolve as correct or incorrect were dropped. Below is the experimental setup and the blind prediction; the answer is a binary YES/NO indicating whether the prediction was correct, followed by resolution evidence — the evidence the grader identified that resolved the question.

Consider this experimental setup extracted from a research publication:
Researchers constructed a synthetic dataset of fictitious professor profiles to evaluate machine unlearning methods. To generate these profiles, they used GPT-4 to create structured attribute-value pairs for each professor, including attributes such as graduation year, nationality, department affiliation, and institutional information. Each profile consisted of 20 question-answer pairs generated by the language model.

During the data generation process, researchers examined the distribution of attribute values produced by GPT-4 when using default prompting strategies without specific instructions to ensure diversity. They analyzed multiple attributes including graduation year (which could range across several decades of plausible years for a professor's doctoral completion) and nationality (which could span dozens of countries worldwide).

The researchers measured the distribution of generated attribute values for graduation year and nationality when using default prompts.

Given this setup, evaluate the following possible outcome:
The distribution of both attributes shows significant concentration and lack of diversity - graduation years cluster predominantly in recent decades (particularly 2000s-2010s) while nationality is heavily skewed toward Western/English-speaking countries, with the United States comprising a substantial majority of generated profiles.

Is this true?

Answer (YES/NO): NO